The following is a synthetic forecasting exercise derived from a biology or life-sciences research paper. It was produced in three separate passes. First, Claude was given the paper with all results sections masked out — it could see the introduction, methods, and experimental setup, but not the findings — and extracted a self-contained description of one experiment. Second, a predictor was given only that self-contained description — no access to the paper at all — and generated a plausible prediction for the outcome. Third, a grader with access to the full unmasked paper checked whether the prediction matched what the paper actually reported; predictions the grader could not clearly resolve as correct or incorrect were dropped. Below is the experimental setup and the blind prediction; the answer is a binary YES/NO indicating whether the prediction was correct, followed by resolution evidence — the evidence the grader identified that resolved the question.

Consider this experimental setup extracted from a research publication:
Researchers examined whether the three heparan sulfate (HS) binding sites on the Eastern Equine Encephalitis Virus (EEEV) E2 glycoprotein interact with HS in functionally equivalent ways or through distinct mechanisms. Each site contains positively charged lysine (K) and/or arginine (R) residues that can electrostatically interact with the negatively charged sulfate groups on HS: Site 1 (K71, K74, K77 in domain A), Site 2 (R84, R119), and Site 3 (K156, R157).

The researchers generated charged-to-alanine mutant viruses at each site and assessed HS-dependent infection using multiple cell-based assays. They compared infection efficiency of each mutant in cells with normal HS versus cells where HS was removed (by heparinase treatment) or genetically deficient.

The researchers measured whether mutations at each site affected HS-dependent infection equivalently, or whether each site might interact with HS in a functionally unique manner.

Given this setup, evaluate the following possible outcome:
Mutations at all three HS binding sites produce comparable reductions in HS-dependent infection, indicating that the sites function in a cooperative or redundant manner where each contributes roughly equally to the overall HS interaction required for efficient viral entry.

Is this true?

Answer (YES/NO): NO